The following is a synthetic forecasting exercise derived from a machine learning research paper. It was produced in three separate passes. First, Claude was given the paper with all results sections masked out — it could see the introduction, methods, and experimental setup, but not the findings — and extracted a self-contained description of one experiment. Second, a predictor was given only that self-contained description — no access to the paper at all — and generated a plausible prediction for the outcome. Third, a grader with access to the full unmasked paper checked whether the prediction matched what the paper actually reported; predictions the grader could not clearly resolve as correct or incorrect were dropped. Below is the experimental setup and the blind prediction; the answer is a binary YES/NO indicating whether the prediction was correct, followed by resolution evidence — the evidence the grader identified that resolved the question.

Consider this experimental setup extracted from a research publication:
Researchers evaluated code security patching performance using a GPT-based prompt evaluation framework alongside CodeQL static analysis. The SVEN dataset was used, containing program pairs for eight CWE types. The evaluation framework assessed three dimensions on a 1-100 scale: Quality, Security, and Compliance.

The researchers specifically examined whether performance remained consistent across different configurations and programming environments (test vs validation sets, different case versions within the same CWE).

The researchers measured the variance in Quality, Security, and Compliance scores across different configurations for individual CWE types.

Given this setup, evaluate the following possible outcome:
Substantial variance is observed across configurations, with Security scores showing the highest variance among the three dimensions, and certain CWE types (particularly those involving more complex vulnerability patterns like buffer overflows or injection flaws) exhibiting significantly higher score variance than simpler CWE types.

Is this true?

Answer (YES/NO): NO